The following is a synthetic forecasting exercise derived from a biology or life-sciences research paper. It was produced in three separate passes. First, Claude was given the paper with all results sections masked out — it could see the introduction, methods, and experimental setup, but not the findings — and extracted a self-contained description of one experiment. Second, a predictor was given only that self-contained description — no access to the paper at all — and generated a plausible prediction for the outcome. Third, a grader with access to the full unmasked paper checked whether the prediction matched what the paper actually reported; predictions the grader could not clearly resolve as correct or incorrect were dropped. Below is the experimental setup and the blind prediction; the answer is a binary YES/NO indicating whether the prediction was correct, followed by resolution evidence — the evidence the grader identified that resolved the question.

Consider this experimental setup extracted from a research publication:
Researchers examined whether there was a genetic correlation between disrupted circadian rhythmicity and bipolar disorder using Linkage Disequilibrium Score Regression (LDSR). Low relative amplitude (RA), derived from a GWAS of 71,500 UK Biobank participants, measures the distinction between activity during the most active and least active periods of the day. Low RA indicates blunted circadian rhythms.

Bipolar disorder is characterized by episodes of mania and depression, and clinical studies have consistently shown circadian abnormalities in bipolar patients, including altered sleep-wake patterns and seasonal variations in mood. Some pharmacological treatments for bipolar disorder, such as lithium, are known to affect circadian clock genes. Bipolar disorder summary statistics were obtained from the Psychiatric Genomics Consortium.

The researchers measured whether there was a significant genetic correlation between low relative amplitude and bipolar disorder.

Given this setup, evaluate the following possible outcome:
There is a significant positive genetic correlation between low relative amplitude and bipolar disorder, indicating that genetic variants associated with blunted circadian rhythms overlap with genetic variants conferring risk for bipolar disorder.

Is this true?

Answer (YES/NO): NO